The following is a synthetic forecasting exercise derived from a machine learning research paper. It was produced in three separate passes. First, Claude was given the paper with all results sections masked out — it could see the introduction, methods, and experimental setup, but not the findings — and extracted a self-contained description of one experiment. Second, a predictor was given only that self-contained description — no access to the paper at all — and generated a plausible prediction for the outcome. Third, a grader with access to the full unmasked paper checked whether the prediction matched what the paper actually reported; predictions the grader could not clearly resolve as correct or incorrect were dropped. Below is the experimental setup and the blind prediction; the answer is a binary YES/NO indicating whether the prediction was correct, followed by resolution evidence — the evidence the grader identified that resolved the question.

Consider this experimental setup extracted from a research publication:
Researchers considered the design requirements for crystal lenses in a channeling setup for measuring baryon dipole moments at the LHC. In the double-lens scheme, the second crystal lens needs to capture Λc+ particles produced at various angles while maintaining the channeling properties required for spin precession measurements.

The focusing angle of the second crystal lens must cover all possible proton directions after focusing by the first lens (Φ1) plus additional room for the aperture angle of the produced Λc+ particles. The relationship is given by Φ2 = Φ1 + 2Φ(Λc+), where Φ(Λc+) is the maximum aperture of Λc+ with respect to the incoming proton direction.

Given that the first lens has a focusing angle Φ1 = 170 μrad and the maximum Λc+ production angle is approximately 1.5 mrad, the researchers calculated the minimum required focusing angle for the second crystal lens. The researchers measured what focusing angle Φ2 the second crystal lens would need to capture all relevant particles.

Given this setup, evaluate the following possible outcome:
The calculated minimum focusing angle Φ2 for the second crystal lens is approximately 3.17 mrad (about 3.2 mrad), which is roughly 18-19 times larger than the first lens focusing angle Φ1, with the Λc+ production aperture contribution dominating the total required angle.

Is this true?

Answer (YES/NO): YES